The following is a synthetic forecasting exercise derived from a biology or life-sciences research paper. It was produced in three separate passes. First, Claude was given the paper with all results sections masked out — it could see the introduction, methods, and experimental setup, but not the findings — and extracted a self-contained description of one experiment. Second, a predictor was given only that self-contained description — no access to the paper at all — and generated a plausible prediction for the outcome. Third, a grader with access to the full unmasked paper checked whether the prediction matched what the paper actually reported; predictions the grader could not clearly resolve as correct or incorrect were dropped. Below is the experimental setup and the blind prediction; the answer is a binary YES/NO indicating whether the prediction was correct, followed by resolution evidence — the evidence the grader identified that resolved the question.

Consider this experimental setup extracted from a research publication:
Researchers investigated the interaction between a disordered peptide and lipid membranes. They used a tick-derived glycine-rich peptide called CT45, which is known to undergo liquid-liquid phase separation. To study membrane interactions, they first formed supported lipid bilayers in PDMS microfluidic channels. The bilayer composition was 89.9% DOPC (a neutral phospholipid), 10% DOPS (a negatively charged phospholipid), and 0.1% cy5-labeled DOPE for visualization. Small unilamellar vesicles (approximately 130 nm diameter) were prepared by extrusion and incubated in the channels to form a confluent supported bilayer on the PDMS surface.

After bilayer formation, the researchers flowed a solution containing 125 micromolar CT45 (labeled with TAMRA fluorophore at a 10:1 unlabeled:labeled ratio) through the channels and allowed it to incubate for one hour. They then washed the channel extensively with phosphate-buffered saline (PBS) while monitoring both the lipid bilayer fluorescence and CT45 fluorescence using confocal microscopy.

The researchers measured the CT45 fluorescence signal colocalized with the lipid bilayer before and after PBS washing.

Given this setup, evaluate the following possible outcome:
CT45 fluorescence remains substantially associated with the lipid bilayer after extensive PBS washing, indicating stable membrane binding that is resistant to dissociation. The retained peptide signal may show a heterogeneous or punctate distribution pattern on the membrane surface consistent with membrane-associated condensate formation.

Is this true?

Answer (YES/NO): NO